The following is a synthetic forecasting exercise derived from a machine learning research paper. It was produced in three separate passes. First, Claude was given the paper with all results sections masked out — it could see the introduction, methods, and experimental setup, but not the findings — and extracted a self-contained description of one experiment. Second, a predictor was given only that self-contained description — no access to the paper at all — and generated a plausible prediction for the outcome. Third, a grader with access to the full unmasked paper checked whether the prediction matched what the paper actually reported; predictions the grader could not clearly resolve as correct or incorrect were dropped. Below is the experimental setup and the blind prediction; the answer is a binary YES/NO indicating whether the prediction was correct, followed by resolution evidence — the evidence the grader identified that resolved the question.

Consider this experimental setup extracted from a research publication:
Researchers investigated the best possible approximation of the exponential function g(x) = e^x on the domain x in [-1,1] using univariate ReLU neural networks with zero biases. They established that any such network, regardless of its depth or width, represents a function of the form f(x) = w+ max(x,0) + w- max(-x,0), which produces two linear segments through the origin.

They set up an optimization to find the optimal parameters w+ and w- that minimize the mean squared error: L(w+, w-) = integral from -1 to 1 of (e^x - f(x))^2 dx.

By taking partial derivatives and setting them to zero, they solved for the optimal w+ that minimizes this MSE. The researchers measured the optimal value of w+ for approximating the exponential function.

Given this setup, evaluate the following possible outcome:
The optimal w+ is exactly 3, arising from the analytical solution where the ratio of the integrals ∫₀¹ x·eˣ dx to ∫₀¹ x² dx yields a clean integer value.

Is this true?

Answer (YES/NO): YES